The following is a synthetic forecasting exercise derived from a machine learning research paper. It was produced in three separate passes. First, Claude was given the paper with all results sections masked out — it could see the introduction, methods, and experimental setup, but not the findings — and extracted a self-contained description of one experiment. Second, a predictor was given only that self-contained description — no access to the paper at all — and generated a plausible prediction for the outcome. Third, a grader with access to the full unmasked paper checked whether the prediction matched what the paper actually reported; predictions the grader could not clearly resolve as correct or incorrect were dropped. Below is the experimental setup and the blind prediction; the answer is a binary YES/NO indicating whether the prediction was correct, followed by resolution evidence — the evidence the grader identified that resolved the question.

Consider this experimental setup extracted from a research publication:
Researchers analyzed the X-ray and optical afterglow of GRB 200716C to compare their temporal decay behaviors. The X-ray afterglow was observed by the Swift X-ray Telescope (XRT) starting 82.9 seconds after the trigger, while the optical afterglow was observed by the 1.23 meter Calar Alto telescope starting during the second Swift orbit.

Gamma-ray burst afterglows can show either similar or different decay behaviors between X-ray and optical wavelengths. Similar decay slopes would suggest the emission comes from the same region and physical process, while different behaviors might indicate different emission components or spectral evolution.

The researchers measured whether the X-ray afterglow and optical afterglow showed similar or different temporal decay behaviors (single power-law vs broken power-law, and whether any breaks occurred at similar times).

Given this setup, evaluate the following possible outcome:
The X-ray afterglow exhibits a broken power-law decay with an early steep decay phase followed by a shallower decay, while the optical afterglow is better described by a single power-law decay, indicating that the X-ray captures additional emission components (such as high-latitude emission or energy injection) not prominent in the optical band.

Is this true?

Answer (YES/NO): NO